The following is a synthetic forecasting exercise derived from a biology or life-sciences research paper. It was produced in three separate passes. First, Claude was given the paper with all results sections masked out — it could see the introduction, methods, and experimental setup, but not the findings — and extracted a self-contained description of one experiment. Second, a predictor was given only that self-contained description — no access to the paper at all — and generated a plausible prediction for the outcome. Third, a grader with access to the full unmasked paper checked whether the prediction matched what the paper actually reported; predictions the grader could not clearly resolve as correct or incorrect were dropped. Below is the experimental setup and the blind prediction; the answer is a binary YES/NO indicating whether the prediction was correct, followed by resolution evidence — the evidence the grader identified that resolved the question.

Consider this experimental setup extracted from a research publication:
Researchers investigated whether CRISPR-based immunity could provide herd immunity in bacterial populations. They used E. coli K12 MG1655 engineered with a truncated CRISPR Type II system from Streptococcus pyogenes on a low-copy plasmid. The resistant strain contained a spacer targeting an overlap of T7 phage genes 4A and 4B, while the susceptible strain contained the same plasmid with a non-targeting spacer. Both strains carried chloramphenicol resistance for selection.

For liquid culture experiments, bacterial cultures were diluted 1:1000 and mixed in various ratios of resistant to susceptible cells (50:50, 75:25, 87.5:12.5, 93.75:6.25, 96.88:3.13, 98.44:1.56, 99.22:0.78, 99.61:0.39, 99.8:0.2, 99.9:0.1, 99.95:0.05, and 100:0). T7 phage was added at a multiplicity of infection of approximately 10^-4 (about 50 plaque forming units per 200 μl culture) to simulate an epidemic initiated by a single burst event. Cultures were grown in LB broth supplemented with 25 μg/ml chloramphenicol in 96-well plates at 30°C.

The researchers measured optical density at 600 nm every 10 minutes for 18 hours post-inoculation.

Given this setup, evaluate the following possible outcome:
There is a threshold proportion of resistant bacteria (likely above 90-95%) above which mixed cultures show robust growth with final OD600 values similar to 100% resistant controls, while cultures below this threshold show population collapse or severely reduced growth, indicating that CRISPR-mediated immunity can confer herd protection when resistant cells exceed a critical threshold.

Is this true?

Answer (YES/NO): YES